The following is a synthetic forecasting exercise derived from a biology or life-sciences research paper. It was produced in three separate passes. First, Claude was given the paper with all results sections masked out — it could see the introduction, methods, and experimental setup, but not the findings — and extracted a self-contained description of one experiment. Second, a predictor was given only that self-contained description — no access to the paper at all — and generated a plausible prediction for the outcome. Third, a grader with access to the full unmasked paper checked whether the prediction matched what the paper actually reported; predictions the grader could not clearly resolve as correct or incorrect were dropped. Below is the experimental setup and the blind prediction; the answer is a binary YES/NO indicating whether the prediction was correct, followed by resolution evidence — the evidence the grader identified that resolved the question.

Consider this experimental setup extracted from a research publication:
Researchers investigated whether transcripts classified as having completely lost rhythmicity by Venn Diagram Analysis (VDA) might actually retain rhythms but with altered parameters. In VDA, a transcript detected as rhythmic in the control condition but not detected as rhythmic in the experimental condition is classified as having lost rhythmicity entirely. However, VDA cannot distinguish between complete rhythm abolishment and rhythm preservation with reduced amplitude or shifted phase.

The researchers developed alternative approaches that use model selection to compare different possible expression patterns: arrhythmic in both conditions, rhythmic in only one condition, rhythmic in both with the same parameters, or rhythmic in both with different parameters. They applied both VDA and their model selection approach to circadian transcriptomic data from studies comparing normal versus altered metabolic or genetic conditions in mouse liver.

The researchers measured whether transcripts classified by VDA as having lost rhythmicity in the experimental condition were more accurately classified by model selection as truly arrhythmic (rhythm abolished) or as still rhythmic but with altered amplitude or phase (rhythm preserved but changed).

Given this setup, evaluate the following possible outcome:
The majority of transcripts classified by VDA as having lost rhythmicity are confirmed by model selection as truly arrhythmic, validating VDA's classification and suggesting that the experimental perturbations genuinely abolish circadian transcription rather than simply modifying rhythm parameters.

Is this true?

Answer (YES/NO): NO